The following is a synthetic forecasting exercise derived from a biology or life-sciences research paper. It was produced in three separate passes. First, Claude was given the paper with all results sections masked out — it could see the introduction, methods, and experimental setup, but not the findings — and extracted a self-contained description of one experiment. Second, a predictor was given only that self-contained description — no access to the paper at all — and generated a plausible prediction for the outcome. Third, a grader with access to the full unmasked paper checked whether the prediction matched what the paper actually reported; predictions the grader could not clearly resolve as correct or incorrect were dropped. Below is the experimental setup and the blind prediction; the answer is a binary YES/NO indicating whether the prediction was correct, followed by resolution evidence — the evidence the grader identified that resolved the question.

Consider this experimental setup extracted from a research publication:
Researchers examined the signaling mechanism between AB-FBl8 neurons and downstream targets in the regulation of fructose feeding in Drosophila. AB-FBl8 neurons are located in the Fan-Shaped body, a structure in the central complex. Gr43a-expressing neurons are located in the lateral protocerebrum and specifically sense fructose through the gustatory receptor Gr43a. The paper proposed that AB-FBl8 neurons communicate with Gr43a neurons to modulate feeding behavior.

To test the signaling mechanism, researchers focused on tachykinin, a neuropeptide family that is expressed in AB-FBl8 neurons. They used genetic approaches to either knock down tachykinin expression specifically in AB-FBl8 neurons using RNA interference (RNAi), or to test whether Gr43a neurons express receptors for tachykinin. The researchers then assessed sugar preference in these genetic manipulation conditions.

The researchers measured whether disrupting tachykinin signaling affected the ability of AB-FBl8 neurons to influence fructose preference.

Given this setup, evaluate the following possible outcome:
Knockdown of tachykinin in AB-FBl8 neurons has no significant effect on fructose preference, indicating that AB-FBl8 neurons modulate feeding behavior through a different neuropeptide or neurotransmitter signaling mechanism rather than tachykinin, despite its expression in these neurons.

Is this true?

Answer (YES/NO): NO